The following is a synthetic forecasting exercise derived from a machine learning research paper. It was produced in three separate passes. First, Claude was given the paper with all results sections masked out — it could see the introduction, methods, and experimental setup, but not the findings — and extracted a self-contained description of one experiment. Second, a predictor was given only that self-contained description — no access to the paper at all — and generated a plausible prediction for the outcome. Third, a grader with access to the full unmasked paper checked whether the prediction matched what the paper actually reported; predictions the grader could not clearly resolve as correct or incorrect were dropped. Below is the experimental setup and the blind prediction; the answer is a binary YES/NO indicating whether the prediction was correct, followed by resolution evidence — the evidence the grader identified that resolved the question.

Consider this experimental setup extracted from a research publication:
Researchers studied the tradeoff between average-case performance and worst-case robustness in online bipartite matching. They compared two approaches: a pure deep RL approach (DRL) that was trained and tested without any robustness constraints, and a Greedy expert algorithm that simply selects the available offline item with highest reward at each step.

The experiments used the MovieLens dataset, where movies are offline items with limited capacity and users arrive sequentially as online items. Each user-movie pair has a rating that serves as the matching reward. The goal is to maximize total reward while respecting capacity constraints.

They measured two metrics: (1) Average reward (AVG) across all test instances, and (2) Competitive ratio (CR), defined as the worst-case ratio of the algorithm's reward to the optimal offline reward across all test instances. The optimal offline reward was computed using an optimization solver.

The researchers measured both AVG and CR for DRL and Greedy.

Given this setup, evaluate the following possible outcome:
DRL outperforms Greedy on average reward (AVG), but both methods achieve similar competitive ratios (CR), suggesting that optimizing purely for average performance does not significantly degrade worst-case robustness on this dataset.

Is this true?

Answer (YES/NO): NO